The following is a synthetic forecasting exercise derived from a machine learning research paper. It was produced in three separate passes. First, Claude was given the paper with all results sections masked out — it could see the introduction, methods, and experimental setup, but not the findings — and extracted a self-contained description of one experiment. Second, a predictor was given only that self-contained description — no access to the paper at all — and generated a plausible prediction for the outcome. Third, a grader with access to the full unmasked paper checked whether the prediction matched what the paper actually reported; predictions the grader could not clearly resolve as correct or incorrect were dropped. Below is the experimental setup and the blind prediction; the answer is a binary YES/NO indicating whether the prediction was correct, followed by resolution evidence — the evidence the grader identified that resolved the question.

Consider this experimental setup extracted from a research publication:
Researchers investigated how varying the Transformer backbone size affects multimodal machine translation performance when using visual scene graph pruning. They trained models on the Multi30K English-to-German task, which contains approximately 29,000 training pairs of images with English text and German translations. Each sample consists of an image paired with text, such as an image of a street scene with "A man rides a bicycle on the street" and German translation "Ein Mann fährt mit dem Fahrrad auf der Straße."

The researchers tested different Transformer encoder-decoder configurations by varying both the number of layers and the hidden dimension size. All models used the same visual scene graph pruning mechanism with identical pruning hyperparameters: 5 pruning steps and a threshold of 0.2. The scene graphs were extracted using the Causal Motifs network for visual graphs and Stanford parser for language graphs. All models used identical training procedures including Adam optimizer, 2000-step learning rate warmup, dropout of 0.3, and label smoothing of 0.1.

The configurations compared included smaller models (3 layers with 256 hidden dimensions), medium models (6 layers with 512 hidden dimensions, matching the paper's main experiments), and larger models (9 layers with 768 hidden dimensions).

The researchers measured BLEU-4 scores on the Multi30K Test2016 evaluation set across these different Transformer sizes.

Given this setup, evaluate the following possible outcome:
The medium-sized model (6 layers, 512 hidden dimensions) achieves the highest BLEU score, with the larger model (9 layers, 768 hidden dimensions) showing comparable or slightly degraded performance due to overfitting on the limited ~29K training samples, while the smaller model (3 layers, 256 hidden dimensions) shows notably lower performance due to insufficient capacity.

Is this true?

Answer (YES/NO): NO